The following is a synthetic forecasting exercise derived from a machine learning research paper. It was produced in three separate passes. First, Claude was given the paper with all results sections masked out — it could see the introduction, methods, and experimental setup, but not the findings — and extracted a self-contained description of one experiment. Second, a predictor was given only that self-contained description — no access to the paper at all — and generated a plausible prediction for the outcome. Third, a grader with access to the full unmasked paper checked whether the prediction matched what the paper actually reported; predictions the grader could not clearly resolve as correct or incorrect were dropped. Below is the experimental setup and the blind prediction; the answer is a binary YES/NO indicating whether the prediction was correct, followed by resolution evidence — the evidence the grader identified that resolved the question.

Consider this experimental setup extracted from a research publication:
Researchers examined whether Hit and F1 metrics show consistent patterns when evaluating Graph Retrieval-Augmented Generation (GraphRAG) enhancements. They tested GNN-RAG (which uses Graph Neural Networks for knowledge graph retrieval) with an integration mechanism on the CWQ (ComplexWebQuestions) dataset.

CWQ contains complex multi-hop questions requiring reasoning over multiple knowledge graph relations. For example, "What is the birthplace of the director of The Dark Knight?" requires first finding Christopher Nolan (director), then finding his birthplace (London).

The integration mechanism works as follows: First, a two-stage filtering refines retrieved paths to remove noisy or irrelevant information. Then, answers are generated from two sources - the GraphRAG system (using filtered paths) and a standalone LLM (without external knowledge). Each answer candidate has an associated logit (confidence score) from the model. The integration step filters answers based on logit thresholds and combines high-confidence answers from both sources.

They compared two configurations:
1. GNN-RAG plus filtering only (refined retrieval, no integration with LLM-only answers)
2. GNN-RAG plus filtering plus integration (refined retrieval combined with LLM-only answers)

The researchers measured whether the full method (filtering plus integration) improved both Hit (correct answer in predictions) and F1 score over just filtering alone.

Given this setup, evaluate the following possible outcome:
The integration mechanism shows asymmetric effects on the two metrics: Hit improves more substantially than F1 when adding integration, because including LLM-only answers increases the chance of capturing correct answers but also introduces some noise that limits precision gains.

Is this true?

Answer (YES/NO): NO